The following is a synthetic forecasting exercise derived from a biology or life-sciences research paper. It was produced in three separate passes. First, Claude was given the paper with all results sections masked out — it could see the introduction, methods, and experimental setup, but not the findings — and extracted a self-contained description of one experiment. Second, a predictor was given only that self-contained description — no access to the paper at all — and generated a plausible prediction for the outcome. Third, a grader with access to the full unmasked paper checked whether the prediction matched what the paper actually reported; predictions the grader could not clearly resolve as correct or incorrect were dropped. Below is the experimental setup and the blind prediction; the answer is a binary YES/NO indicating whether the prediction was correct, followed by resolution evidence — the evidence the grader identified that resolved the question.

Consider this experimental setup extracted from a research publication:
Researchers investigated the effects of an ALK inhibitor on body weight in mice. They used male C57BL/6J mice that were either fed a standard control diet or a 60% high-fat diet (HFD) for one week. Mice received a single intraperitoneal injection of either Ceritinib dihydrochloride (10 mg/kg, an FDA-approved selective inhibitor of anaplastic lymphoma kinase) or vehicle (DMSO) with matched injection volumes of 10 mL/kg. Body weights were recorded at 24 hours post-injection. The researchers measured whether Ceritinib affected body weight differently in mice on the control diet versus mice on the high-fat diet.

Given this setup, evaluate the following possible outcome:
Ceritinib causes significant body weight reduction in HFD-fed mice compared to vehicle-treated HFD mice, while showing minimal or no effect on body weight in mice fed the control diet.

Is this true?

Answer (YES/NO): YES